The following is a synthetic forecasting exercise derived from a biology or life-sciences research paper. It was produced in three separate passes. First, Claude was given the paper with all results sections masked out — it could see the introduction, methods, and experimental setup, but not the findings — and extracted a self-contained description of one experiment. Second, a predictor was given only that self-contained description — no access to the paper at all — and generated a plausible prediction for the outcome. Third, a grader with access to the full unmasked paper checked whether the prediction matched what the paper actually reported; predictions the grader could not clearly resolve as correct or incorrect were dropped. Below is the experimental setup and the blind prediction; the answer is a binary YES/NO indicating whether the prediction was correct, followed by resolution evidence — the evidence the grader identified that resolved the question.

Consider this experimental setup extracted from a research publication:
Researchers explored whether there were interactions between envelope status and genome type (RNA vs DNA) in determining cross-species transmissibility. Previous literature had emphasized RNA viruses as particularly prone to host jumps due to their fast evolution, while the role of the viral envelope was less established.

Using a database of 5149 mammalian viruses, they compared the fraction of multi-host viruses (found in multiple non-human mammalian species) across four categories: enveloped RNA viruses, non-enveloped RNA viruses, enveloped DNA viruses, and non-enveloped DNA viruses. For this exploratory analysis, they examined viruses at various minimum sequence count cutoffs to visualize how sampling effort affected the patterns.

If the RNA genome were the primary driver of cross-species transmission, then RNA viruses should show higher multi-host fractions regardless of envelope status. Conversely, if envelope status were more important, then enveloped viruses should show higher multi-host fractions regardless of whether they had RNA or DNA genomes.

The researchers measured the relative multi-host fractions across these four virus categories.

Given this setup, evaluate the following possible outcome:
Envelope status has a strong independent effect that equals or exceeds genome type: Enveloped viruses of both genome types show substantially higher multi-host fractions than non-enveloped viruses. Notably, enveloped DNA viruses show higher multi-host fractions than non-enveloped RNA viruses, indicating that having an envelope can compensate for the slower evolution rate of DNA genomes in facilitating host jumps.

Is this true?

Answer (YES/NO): YES